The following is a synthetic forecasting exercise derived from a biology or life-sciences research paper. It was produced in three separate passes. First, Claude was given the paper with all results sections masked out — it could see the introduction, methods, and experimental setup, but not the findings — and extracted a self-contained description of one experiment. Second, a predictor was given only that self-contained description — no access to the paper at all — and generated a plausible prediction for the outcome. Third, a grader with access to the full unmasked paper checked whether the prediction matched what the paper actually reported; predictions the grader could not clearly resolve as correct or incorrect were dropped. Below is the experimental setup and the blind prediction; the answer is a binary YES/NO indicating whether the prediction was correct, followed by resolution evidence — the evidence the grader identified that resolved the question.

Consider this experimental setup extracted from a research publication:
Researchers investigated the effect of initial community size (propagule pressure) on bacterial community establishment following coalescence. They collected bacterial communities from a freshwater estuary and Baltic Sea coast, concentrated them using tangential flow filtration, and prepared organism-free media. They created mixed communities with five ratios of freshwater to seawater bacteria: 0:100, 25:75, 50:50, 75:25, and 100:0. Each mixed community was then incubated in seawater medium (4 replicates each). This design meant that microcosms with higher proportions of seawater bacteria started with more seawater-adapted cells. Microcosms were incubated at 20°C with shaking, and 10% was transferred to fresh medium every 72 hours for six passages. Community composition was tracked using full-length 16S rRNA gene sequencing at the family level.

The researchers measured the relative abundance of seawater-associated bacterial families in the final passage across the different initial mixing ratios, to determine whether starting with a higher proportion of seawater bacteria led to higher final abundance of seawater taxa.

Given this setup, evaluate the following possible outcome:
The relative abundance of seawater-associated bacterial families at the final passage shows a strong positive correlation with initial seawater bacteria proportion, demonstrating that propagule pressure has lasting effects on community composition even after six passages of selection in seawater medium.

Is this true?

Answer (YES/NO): NO